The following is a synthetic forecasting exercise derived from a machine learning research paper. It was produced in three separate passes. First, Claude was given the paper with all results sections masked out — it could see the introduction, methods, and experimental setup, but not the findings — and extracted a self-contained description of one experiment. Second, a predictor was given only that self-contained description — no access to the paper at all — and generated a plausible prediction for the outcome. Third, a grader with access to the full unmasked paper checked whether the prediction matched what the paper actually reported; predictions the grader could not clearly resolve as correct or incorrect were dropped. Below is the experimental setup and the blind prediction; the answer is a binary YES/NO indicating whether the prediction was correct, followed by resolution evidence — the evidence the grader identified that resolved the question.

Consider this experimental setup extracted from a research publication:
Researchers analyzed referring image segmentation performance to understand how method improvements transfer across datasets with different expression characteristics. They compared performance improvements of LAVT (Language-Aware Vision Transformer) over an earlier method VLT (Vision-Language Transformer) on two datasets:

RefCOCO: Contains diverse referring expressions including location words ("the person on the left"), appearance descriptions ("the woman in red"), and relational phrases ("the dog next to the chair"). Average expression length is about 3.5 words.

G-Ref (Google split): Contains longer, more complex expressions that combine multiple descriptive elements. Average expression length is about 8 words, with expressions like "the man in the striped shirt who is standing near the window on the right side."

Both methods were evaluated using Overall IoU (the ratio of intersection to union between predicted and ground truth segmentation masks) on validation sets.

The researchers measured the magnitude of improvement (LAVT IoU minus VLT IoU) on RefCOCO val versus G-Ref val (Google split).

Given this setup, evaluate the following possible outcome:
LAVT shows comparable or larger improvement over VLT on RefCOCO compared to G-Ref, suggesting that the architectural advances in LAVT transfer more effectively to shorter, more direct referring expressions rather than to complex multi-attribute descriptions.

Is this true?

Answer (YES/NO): NO